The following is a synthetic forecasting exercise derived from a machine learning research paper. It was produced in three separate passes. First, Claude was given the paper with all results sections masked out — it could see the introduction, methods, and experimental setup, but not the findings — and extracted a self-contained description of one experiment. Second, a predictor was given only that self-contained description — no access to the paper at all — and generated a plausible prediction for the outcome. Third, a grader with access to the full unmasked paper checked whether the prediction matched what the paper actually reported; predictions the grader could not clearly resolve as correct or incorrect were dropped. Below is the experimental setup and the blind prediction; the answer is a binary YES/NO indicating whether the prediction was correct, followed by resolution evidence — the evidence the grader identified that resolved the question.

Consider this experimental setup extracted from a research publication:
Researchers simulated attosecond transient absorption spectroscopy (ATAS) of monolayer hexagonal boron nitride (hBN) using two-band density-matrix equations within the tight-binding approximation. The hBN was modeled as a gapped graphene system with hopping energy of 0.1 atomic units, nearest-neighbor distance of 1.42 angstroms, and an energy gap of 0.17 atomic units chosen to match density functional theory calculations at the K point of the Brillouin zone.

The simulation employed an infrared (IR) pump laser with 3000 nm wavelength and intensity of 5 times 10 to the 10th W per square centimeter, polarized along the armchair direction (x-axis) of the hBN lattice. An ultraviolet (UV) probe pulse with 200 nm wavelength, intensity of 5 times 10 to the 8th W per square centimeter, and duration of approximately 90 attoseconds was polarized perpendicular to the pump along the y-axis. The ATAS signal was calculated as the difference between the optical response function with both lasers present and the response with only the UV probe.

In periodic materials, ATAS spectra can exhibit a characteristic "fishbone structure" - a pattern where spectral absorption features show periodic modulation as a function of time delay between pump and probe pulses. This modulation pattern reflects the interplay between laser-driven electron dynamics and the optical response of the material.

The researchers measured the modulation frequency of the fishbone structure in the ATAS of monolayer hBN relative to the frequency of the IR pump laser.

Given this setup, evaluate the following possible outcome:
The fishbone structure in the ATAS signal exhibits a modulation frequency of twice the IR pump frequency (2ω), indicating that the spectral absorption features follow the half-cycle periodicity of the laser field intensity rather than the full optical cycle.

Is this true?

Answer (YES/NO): NO